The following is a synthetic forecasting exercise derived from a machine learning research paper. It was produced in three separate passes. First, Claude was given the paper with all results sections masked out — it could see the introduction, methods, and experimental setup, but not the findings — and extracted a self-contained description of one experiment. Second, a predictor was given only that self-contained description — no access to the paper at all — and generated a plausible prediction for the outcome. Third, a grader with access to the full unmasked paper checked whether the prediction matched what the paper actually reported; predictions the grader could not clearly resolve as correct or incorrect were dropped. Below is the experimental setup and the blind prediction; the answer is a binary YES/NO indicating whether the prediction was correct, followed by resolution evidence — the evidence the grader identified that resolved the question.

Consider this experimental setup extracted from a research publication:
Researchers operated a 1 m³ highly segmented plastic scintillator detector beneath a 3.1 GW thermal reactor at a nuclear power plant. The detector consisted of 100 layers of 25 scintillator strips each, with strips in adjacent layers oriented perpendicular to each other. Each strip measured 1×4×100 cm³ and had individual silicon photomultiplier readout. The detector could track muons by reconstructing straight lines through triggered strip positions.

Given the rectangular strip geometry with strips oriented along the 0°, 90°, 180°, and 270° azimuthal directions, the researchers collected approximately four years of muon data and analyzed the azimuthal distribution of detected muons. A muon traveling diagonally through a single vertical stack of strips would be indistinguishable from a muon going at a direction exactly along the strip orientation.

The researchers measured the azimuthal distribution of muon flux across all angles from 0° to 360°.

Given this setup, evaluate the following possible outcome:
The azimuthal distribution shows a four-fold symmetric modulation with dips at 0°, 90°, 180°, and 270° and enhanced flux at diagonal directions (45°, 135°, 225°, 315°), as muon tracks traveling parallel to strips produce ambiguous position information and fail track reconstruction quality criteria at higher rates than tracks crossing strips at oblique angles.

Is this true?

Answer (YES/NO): NO